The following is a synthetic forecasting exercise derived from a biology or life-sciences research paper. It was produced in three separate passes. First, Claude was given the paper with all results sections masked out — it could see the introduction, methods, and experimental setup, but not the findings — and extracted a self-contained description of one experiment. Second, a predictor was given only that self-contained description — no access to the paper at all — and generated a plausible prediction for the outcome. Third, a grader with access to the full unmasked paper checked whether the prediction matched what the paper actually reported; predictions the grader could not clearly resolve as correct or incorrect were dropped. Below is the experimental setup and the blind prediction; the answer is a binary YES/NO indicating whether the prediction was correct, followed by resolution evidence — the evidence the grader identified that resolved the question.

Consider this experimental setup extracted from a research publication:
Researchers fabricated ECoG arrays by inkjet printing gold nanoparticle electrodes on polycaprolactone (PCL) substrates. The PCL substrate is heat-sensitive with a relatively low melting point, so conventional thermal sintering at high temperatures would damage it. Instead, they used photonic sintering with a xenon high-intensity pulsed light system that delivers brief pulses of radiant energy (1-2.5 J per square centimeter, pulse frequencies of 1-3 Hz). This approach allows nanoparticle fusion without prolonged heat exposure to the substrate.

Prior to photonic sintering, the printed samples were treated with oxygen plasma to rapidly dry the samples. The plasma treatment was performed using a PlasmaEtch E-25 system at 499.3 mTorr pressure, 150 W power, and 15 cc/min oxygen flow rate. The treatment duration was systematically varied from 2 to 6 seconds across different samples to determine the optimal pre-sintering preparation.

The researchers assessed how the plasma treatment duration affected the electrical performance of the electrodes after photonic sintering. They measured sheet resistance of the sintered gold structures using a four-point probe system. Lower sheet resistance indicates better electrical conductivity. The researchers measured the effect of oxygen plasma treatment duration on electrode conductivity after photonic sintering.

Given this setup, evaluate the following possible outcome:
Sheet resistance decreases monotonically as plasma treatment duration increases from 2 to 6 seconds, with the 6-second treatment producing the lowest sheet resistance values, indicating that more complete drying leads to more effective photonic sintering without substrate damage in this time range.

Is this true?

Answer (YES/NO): NO